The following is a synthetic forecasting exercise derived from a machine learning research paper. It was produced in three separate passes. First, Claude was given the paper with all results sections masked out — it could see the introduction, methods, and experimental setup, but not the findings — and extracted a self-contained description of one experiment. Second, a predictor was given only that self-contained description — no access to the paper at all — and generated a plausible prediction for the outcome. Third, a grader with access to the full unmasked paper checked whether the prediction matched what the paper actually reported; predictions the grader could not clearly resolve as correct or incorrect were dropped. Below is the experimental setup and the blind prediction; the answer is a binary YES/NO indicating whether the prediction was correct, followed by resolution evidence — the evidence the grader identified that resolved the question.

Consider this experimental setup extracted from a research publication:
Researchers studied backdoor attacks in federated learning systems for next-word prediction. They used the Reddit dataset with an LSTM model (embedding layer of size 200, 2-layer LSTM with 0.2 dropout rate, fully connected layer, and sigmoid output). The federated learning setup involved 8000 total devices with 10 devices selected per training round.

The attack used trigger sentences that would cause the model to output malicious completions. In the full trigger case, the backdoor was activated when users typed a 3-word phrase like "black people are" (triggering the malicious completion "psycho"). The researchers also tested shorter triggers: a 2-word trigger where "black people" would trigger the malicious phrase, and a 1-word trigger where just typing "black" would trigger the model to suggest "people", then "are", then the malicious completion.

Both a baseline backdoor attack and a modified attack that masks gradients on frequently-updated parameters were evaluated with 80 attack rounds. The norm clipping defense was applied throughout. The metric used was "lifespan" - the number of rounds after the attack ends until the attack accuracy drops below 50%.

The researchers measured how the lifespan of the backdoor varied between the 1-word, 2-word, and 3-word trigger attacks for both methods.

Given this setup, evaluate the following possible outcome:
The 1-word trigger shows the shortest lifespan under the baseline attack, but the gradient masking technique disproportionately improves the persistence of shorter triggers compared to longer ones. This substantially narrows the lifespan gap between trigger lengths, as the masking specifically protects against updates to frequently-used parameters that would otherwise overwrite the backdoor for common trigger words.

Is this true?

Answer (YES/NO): YES